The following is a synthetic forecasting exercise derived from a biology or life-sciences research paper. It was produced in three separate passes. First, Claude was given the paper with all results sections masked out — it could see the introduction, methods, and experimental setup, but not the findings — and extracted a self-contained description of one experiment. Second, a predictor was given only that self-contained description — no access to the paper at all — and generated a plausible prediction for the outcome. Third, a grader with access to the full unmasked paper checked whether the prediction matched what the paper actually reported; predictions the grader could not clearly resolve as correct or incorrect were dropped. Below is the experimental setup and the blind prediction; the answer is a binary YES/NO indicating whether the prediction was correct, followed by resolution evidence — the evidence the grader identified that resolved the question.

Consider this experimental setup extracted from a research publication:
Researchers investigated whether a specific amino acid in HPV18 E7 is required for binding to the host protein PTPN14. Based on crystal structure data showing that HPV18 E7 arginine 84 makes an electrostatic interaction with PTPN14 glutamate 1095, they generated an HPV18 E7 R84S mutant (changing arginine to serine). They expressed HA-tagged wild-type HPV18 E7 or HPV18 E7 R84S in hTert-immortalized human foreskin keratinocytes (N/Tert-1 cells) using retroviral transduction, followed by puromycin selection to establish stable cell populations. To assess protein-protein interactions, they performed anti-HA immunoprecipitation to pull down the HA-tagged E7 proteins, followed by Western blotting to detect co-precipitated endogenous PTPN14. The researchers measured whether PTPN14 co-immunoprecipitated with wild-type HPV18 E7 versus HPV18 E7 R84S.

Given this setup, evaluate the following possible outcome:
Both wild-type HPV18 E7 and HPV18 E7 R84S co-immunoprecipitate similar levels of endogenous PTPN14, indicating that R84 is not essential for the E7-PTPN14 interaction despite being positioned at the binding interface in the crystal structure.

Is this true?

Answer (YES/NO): NO